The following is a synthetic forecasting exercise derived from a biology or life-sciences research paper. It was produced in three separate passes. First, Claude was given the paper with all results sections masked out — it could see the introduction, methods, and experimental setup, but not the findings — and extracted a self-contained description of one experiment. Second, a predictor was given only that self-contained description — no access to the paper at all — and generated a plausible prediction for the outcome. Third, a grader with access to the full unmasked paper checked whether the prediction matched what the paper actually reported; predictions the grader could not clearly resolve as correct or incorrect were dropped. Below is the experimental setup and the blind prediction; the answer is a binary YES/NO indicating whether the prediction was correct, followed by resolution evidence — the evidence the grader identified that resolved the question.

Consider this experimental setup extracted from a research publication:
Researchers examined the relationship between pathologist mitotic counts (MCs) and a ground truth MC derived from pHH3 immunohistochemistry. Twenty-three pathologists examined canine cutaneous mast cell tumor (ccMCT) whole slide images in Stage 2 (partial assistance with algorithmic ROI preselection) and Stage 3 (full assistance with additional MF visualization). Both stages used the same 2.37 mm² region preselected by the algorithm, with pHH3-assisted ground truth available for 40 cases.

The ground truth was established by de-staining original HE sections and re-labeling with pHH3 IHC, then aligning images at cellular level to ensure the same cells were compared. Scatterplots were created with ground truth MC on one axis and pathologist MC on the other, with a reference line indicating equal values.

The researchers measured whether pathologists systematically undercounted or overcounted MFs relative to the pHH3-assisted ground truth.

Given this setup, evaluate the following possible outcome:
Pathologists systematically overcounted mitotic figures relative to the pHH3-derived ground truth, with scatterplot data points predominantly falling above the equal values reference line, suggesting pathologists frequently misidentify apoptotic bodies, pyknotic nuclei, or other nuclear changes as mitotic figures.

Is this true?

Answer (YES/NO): NO